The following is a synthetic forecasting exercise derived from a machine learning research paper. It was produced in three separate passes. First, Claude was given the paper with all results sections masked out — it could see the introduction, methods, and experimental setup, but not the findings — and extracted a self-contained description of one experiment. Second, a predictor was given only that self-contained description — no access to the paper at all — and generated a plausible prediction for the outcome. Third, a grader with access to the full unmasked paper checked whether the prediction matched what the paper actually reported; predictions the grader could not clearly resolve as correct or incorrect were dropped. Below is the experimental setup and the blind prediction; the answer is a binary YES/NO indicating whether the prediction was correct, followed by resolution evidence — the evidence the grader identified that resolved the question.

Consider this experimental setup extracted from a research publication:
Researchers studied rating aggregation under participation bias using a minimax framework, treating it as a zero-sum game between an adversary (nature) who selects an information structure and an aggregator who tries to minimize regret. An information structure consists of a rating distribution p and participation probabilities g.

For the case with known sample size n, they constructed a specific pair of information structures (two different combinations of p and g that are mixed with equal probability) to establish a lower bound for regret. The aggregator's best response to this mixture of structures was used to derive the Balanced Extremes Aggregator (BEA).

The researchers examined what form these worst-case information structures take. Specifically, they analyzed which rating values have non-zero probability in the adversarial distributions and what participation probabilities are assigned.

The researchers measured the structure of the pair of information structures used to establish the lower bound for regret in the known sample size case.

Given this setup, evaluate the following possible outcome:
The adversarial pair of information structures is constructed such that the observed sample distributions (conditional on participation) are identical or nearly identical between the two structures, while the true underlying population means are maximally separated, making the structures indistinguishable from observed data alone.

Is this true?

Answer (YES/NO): NO